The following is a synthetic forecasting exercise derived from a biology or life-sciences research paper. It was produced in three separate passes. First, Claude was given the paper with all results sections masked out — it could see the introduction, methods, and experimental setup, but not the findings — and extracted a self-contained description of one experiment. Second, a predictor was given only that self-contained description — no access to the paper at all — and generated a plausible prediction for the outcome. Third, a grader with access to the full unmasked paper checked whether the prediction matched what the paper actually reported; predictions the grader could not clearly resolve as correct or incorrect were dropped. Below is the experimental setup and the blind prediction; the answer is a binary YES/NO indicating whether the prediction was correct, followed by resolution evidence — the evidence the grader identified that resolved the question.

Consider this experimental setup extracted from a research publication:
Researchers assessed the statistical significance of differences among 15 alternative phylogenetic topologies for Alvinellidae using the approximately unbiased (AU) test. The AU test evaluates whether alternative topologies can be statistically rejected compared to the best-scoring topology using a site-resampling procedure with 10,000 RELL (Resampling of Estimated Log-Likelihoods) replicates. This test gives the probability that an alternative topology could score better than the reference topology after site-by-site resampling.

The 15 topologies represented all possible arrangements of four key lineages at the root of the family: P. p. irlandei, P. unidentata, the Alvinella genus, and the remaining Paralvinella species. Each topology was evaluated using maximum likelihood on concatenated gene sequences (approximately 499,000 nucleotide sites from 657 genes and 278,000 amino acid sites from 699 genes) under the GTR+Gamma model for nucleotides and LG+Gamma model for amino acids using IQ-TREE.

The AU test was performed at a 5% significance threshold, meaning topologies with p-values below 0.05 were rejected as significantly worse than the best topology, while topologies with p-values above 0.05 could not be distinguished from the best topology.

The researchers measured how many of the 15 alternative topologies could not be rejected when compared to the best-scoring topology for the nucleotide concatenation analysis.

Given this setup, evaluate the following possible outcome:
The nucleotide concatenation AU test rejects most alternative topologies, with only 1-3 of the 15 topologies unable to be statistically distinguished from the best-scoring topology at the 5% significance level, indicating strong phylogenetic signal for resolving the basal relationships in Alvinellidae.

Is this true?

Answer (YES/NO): YES